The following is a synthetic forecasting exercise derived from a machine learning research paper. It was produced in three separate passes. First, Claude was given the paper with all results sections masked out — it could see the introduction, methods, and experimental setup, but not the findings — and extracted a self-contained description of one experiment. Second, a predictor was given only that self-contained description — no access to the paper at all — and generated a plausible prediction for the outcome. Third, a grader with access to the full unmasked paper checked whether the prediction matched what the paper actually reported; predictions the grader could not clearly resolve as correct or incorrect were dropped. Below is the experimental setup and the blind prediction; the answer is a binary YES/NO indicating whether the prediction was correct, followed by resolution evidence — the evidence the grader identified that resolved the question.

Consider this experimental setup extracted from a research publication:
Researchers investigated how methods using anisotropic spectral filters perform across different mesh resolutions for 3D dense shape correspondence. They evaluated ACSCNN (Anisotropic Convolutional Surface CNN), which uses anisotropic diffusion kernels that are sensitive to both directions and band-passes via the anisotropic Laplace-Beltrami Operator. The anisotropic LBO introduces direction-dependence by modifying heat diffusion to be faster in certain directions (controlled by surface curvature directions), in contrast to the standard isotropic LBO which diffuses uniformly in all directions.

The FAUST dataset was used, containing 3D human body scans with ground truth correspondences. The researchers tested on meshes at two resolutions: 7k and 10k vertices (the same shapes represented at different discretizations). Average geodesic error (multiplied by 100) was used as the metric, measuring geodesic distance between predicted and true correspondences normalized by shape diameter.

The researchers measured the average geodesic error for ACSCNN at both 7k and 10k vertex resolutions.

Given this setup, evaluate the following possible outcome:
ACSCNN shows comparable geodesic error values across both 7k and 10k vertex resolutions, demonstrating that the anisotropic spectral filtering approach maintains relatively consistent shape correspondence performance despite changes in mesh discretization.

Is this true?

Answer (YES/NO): NO